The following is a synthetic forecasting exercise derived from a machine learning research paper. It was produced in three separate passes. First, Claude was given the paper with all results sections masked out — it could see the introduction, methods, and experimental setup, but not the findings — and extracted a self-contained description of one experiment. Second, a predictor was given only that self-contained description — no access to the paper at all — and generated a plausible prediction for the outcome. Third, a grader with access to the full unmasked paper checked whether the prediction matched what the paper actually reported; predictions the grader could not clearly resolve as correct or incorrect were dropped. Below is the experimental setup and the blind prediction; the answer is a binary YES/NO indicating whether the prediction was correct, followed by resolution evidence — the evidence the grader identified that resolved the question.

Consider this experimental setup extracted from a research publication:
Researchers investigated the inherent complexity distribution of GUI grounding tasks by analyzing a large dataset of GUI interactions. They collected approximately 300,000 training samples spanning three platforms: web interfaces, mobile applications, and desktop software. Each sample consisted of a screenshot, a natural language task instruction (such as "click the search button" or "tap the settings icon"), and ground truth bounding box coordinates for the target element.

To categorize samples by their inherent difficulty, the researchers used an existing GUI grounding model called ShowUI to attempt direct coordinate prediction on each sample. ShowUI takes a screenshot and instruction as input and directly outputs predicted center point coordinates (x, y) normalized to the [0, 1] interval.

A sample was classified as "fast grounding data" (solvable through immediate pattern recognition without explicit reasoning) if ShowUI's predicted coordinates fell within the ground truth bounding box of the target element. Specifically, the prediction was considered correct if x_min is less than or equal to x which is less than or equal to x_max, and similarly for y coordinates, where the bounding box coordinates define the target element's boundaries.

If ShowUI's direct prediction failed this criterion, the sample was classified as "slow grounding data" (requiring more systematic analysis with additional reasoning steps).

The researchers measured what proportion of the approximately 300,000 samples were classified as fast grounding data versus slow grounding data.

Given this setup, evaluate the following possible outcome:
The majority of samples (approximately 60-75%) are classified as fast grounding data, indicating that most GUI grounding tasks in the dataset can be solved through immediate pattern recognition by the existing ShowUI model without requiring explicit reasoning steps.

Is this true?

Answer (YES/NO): NO